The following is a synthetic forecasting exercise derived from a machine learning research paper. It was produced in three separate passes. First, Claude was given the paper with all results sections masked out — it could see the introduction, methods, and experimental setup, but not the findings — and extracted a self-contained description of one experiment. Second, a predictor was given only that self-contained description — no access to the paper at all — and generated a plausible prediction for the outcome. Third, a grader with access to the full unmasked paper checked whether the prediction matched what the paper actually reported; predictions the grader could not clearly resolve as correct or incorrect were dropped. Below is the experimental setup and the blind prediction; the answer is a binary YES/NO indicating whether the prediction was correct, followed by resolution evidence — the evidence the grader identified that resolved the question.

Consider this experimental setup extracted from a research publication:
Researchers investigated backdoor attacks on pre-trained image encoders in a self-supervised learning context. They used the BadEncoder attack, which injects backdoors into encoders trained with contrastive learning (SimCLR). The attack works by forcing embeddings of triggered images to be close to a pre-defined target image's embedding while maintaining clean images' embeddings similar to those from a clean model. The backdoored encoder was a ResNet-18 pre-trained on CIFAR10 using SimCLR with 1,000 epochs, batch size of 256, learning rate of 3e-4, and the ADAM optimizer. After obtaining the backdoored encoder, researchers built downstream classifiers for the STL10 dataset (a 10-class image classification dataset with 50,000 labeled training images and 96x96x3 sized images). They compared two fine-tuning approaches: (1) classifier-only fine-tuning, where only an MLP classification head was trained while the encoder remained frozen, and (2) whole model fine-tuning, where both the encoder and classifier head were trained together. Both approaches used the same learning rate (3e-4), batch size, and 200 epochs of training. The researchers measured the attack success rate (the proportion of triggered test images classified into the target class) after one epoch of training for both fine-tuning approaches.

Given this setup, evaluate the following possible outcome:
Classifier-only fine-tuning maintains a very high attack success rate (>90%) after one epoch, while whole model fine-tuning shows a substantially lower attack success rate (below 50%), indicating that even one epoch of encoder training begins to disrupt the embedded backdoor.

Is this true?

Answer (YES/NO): YES